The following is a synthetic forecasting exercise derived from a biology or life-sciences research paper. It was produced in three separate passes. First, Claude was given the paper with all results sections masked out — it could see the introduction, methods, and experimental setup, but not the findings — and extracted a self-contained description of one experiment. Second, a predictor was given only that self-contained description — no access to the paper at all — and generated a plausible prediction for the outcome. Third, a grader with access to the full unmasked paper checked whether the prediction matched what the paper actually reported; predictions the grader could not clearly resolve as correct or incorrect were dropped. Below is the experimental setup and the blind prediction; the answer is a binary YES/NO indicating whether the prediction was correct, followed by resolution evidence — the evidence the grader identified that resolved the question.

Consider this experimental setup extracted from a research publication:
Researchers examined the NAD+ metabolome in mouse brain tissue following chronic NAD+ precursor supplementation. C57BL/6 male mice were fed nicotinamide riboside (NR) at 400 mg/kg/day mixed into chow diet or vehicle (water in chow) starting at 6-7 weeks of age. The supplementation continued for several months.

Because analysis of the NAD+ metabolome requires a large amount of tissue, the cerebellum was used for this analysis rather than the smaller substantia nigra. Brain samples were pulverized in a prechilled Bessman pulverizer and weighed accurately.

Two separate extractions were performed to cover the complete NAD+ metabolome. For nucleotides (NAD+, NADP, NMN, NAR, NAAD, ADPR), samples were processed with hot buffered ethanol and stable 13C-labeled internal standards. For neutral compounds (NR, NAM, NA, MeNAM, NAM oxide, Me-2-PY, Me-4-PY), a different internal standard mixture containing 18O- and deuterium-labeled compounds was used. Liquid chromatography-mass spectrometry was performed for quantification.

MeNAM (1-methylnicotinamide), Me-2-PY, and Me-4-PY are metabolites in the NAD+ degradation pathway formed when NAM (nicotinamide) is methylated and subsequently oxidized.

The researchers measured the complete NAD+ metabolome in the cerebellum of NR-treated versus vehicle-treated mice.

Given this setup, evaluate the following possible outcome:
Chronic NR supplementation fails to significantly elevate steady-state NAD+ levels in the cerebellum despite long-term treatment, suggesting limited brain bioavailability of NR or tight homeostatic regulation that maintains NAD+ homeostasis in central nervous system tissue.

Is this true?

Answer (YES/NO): YES